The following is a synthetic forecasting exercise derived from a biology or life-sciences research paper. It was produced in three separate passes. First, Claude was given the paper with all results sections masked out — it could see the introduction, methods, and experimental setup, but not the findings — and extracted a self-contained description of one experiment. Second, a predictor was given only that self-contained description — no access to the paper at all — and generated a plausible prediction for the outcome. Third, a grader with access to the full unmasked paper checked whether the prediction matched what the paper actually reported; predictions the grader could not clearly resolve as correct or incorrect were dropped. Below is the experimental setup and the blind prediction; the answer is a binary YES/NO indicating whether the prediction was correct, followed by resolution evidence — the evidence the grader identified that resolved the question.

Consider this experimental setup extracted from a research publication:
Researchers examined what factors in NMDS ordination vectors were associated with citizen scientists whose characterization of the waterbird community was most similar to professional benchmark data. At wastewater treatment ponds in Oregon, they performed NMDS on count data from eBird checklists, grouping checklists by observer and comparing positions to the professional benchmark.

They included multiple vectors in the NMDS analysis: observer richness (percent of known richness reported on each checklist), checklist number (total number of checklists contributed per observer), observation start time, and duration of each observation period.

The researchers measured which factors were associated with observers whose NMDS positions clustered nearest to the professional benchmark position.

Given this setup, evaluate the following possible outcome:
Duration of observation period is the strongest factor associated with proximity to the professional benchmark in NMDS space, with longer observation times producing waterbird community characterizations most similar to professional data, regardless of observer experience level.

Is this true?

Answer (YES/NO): NO